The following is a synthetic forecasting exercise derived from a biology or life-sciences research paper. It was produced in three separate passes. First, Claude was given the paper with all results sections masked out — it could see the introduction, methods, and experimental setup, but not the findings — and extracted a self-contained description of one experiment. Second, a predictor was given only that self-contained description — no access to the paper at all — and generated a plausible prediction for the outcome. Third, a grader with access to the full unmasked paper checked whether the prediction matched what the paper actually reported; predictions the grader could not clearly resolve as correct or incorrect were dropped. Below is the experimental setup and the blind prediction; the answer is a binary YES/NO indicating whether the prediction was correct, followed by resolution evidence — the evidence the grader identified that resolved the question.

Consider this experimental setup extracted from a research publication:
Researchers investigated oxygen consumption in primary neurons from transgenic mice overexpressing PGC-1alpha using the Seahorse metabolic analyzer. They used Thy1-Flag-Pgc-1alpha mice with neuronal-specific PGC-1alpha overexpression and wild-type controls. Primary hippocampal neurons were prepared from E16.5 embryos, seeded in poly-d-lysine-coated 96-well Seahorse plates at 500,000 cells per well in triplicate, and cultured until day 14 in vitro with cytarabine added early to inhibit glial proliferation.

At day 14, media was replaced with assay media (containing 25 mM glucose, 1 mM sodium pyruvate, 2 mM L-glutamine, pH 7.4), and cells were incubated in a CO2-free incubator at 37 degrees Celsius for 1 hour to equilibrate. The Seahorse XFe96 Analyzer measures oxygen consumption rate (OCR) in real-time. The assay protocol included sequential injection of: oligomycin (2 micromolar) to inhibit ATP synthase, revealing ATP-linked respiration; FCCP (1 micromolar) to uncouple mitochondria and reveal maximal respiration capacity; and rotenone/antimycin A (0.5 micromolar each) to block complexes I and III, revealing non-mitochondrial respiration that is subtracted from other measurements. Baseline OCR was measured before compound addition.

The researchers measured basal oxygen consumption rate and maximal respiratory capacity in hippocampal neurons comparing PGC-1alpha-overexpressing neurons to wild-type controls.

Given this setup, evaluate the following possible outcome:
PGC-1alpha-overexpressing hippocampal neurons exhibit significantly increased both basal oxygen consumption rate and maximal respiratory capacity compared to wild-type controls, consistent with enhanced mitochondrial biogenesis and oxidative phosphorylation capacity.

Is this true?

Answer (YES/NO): YES